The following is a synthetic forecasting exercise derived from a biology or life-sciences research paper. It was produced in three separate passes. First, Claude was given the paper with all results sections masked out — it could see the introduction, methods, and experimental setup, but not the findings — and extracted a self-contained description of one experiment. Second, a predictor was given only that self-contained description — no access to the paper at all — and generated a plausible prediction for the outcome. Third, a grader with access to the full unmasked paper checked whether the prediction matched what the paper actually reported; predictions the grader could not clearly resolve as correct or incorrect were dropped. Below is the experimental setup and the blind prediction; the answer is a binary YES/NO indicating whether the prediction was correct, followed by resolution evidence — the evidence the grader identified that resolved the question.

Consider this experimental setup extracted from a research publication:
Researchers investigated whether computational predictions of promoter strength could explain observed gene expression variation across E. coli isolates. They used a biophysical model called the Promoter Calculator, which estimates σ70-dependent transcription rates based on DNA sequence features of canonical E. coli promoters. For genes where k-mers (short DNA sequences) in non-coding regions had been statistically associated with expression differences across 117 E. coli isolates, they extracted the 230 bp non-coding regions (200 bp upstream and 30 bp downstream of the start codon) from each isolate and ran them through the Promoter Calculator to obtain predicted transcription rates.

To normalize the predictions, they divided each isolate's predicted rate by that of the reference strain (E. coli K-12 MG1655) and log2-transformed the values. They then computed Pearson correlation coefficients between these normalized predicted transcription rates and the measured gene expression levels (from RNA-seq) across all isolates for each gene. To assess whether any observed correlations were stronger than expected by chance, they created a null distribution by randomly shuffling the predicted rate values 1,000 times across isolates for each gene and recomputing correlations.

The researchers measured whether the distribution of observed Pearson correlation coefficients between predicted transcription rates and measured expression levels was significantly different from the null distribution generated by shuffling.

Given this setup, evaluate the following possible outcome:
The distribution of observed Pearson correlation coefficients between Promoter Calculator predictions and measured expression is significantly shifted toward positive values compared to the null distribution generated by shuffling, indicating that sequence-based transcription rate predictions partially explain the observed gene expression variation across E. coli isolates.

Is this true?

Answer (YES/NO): NO